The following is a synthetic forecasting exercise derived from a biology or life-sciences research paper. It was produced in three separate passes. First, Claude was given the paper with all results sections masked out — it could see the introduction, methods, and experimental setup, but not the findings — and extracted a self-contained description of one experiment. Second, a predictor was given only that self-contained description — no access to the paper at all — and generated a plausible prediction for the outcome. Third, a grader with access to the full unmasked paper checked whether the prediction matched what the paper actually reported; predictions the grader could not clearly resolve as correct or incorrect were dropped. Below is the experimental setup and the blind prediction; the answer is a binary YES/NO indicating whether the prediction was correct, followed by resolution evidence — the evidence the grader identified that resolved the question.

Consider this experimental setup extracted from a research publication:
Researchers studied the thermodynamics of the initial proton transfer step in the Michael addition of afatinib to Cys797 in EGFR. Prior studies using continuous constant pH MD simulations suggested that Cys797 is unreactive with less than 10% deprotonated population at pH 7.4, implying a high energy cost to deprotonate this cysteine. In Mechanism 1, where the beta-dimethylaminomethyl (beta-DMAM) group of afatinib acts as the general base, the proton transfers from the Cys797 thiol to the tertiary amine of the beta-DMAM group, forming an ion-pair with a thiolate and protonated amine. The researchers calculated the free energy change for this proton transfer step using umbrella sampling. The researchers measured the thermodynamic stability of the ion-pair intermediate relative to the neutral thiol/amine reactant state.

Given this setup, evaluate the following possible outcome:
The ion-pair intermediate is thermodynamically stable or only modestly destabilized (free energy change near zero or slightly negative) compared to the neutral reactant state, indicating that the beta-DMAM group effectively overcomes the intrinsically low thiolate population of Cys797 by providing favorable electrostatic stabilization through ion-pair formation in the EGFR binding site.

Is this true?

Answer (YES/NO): YES